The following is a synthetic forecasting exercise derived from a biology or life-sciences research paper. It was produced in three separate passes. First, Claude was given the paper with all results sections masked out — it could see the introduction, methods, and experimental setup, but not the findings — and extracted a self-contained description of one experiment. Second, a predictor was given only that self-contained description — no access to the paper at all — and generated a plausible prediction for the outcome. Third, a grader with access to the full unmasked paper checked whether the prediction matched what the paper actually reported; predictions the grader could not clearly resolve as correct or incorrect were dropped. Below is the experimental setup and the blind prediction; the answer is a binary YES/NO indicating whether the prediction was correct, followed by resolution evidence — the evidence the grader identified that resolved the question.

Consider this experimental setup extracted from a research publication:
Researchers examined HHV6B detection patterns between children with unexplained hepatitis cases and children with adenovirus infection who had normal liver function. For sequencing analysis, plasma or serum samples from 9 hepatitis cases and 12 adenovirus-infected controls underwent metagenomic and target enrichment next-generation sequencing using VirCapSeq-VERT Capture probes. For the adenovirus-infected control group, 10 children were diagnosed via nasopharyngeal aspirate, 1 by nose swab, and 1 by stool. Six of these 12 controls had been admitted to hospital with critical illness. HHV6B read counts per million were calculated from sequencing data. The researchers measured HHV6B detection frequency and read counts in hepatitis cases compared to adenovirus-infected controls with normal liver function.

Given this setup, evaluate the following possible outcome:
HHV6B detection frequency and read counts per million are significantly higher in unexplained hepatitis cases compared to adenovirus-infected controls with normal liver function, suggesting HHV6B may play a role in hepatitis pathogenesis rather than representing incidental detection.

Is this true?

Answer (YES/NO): NO